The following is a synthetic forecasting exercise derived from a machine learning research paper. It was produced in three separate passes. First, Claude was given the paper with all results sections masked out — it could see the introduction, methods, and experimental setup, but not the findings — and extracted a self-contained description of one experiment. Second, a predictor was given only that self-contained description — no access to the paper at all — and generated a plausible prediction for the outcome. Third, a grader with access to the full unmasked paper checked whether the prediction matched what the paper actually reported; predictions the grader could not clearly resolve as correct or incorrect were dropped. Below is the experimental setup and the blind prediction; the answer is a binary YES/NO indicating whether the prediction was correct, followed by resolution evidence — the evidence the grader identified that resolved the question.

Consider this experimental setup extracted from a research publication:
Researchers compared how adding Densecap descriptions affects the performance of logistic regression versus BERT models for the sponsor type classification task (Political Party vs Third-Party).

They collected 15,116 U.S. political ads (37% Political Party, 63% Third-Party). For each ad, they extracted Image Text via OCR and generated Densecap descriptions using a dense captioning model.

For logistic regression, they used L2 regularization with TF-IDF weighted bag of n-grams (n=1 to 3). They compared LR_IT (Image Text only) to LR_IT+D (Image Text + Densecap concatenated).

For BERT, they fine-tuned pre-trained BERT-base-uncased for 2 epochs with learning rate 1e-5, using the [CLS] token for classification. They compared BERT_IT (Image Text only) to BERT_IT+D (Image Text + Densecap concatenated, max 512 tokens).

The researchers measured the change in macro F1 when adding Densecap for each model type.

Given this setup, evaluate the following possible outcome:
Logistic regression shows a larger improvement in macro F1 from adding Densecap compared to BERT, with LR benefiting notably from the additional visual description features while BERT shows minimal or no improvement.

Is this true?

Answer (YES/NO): YES